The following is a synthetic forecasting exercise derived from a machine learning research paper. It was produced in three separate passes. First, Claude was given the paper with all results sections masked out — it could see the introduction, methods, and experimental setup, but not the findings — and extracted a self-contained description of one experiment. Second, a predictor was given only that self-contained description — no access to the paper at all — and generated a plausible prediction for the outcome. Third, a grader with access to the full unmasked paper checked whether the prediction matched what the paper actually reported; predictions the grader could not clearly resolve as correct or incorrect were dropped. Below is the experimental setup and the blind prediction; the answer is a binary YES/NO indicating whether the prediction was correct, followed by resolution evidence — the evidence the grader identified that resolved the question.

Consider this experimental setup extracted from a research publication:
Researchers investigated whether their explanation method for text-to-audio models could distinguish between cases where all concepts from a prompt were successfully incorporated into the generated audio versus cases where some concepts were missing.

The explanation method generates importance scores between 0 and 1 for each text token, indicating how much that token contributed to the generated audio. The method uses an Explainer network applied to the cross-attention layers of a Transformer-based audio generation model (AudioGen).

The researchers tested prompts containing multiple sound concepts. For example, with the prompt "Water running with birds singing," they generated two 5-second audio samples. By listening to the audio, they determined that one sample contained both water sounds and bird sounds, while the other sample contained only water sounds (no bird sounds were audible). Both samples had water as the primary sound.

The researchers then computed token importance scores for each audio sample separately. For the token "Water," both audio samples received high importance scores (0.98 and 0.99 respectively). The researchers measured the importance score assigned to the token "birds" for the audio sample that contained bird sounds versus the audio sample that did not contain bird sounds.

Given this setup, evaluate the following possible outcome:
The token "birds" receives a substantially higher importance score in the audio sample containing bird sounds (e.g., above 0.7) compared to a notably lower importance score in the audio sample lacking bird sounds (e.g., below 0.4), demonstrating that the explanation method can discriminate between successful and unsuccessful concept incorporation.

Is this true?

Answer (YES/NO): NO